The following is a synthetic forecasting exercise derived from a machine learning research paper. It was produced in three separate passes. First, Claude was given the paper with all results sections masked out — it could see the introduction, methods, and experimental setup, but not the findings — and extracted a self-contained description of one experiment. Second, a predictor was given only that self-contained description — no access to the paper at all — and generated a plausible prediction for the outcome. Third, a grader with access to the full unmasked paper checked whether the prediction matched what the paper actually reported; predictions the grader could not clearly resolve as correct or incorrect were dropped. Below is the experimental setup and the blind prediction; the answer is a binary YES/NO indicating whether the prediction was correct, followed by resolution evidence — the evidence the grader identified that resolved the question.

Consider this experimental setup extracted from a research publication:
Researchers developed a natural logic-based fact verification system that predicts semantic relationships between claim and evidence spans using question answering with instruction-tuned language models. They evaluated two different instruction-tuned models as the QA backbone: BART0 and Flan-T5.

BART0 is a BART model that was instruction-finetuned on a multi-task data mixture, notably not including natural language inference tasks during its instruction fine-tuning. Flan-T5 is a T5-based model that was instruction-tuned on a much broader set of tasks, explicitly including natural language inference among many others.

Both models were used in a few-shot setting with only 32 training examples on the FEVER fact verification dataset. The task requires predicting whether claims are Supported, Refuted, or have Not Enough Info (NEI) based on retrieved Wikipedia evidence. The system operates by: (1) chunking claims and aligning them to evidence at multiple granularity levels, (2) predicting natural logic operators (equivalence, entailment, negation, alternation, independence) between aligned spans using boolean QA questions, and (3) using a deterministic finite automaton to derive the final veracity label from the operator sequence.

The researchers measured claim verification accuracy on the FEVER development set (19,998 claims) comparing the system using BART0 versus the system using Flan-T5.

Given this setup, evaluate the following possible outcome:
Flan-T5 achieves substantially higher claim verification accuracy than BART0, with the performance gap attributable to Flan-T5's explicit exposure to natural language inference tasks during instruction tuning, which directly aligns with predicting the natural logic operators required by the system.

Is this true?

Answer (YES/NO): NO